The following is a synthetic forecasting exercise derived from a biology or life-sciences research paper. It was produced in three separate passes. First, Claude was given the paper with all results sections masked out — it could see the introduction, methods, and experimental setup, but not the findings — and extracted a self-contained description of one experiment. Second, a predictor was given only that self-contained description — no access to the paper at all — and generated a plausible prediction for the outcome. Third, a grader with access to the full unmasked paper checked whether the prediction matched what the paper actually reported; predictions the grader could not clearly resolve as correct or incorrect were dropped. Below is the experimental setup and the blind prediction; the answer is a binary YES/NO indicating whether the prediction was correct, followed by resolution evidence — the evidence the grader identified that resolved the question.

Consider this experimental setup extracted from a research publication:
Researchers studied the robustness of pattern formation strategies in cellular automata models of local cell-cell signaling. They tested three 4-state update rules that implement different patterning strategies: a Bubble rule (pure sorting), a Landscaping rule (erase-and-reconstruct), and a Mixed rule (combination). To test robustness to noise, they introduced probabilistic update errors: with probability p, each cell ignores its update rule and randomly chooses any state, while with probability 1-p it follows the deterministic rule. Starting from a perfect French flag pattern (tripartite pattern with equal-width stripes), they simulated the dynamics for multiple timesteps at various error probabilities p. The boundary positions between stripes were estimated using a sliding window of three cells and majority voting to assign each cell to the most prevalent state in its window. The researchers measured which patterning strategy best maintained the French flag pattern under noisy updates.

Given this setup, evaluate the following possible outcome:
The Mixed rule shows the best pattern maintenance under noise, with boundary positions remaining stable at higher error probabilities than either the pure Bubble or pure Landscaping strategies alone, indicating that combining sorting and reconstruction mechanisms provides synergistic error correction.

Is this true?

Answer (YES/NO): NO